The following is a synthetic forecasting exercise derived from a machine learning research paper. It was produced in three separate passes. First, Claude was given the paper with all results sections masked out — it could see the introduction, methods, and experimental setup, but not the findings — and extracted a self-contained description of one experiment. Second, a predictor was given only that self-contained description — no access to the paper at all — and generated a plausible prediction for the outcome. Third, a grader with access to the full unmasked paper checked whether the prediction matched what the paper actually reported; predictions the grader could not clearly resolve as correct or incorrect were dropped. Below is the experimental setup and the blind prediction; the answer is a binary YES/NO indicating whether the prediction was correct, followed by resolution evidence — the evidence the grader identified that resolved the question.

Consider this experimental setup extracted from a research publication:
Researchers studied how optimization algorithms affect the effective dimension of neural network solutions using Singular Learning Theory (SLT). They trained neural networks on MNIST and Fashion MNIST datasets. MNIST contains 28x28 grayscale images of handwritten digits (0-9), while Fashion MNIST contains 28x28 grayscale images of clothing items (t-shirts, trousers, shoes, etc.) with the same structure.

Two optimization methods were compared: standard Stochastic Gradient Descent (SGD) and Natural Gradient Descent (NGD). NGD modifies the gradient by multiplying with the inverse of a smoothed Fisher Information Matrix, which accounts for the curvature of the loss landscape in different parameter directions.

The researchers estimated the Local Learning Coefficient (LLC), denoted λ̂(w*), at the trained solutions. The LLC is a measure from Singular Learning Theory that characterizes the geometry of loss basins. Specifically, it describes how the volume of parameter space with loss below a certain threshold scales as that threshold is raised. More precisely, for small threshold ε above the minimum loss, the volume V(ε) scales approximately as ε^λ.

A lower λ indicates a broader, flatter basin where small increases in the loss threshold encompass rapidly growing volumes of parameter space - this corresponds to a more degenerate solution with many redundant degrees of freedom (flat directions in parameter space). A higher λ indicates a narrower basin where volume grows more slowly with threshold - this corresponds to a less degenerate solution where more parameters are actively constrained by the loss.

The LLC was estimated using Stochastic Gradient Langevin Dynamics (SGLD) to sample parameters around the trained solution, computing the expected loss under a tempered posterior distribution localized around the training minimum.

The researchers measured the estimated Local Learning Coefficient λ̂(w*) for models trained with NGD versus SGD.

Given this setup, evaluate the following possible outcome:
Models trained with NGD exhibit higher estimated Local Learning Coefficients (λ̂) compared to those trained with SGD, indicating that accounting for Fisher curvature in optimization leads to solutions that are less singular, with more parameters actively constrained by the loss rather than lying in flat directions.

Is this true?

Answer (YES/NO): YES